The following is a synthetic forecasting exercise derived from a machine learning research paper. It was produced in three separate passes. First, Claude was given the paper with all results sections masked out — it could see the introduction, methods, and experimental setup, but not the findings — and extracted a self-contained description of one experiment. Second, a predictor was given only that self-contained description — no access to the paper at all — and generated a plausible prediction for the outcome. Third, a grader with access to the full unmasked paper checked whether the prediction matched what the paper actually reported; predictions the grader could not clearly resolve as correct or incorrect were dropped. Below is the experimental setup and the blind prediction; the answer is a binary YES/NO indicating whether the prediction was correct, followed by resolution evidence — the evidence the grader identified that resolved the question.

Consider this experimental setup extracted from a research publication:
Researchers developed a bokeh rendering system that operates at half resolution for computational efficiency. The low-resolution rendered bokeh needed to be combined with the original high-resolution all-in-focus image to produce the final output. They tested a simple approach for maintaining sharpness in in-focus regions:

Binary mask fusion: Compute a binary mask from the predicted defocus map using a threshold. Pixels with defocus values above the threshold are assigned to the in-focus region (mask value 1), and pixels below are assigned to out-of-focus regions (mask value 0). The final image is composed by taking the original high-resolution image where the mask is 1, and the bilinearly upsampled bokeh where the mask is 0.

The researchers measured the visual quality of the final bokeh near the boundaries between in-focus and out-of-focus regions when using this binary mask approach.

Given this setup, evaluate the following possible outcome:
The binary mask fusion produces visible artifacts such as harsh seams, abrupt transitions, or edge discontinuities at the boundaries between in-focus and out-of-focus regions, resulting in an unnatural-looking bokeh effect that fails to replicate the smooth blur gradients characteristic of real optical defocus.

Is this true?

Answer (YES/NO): YES